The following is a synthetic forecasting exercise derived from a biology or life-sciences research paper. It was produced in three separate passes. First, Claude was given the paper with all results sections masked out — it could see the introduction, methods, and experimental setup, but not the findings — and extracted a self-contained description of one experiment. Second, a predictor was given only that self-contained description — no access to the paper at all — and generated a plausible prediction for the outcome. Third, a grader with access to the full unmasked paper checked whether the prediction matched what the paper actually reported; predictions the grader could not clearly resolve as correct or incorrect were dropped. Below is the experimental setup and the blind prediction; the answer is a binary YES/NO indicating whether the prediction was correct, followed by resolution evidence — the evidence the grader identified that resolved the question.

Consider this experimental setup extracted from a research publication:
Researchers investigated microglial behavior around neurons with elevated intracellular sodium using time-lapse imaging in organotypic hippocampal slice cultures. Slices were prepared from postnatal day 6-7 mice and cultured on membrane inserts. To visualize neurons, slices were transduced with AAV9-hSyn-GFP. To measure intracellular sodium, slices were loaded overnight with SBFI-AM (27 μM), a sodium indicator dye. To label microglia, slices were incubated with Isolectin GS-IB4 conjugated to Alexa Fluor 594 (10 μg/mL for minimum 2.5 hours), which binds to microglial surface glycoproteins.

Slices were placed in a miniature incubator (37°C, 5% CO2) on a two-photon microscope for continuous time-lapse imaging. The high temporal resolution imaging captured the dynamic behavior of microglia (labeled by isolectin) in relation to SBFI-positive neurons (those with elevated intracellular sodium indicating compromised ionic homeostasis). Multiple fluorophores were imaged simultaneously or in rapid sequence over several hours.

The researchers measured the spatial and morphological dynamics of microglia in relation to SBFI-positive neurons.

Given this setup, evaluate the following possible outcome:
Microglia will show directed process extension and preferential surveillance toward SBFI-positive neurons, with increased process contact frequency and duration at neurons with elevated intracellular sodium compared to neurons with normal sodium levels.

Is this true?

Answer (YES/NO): NO